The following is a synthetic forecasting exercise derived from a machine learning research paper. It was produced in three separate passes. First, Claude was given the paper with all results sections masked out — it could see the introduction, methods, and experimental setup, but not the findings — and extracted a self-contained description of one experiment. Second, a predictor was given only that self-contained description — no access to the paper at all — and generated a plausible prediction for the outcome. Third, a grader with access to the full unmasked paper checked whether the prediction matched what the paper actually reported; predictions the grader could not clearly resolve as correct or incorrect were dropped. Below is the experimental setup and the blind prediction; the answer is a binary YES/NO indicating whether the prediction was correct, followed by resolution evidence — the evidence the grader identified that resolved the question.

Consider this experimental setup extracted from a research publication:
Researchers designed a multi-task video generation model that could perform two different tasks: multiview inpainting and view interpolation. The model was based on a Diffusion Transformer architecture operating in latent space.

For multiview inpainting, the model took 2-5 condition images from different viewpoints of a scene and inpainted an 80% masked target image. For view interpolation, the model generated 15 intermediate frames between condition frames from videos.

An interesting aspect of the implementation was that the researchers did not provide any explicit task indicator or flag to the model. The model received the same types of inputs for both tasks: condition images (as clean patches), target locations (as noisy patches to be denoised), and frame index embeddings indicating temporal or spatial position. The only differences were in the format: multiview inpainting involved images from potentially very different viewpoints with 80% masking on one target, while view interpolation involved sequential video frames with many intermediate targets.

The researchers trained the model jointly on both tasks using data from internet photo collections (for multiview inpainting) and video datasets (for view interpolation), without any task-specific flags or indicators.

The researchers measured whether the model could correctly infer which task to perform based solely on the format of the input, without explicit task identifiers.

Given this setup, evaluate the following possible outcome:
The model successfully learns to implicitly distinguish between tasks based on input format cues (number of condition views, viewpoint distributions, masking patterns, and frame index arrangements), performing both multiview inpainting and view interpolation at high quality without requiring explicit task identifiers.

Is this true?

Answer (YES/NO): YES